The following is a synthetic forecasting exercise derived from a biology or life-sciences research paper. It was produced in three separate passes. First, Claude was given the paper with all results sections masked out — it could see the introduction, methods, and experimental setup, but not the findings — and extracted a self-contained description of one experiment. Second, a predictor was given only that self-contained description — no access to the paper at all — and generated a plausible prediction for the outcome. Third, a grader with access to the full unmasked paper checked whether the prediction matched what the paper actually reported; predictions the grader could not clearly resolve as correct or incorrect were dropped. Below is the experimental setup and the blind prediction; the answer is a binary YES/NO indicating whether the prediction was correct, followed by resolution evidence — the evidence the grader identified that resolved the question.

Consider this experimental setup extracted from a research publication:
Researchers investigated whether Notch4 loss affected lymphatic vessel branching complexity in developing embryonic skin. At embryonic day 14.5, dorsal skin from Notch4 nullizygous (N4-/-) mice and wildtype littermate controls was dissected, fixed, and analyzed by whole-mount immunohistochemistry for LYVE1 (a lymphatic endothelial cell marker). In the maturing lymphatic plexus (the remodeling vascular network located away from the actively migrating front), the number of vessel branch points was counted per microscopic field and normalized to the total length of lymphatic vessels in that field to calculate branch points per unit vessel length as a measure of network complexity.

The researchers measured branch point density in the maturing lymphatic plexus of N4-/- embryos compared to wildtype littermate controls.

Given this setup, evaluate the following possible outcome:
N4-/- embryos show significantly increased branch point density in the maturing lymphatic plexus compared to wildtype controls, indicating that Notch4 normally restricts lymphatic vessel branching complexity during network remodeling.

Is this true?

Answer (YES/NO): NO